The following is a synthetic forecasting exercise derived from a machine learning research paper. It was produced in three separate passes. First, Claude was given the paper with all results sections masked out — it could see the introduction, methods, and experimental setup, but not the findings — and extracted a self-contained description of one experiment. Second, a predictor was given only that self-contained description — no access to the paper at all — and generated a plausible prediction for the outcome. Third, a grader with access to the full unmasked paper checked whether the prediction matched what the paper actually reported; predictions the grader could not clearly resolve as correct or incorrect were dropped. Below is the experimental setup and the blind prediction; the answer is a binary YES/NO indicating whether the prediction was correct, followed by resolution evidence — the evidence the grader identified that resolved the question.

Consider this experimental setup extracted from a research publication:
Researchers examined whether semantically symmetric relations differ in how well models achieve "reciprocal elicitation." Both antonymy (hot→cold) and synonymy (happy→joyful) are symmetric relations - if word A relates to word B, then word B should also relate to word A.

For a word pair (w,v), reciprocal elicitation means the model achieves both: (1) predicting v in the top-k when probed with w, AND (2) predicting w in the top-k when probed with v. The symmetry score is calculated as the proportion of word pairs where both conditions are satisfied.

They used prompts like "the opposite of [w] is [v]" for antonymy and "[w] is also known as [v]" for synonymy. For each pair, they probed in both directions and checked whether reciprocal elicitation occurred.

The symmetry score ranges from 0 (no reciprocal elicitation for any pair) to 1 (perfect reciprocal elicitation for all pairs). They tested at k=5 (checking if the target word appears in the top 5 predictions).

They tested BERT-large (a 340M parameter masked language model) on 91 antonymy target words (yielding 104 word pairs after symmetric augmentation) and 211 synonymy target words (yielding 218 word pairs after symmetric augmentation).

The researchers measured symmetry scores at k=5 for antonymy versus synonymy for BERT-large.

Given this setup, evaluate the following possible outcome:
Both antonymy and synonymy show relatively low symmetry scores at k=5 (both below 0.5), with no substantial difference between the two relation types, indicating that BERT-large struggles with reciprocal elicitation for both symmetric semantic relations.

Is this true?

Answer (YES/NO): NO